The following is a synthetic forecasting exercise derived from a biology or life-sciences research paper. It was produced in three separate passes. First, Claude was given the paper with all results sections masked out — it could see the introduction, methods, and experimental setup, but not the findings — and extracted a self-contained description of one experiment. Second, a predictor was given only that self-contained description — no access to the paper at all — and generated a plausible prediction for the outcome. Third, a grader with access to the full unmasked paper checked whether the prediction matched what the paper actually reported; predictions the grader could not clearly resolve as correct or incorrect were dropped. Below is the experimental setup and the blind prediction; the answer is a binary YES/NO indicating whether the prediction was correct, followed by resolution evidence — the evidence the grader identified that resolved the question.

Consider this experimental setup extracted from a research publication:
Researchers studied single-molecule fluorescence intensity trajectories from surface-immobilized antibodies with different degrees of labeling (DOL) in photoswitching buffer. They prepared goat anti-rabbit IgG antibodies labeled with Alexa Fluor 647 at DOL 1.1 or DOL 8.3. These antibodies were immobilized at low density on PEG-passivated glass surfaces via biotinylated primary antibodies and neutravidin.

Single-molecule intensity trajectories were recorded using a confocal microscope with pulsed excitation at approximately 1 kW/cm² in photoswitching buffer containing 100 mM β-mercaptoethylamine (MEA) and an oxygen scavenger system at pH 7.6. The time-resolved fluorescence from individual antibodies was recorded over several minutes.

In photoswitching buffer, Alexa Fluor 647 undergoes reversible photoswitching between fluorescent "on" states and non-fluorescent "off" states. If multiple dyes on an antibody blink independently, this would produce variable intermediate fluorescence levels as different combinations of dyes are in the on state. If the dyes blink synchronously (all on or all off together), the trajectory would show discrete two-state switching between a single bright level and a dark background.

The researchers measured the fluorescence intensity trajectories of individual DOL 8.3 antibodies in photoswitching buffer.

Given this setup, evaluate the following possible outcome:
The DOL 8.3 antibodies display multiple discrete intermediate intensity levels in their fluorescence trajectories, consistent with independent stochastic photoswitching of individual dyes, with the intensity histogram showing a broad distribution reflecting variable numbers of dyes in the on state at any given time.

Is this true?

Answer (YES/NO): NO